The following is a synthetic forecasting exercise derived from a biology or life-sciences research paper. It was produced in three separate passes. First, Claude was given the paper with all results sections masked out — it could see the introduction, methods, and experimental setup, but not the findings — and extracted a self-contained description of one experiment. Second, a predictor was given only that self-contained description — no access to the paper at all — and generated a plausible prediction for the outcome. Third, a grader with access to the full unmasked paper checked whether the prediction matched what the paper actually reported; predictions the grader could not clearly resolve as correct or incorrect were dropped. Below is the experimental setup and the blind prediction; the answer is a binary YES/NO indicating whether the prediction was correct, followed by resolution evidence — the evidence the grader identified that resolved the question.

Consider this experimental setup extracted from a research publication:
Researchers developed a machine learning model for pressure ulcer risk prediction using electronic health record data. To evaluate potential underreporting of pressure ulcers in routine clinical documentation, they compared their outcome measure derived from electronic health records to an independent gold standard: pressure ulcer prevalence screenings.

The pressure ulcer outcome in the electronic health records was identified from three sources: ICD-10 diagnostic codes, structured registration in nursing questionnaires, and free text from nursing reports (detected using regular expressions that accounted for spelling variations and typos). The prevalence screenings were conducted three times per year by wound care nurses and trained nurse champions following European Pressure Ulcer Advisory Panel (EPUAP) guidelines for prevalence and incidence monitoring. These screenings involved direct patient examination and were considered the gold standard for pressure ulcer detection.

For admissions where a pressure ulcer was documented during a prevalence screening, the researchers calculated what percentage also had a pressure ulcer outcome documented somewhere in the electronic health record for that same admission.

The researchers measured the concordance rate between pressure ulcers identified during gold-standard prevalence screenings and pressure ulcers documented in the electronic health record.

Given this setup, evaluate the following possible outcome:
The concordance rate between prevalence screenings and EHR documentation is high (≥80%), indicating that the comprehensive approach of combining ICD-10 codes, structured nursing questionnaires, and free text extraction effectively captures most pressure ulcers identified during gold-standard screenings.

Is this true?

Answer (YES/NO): NO